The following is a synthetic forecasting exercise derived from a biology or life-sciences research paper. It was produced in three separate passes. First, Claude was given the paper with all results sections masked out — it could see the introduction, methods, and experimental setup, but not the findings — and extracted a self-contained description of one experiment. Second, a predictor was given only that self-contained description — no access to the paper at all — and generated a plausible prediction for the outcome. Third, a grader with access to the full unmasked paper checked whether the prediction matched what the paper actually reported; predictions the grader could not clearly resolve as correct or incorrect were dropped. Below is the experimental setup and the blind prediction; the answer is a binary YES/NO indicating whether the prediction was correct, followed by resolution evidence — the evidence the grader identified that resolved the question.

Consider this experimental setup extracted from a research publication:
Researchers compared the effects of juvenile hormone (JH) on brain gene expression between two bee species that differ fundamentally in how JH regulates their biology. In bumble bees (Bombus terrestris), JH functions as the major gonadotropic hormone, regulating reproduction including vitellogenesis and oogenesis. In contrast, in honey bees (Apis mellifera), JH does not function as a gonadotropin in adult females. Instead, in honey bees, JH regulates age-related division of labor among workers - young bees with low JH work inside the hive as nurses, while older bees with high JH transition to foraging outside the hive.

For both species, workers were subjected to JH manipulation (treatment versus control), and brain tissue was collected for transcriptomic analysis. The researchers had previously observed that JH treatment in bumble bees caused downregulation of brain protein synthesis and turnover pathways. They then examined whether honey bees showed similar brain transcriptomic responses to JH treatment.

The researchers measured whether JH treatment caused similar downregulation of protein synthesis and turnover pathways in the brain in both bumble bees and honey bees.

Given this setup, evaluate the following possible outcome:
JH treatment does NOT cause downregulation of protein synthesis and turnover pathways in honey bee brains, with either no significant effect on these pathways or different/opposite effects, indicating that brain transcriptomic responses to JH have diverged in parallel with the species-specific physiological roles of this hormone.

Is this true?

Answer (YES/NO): YES